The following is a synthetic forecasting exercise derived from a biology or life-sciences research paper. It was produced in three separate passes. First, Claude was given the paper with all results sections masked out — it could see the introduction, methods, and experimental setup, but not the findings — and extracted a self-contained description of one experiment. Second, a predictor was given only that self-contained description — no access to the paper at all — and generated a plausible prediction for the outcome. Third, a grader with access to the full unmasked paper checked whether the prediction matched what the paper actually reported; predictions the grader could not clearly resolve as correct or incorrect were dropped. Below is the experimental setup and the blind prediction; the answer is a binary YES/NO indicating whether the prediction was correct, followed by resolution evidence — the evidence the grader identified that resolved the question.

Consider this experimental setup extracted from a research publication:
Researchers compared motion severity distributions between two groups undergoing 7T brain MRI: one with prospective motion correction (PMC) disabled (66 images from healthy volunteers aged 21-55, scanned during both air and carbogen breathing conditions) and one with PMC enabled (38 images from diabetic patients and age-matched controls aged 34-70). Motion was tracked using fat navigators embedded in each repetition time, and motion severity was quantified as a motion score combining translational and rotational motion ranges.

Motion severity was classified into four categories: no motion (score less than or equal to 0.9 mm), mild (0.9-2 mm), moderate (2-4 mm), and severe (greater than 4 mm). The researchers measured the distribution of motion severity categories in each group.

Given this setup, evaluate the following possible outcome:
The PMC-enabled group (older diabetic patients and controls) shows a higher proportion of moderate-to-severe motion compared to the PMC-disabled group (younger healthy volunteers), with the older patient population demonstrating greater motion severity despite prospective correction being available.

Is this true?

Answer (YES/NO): YES